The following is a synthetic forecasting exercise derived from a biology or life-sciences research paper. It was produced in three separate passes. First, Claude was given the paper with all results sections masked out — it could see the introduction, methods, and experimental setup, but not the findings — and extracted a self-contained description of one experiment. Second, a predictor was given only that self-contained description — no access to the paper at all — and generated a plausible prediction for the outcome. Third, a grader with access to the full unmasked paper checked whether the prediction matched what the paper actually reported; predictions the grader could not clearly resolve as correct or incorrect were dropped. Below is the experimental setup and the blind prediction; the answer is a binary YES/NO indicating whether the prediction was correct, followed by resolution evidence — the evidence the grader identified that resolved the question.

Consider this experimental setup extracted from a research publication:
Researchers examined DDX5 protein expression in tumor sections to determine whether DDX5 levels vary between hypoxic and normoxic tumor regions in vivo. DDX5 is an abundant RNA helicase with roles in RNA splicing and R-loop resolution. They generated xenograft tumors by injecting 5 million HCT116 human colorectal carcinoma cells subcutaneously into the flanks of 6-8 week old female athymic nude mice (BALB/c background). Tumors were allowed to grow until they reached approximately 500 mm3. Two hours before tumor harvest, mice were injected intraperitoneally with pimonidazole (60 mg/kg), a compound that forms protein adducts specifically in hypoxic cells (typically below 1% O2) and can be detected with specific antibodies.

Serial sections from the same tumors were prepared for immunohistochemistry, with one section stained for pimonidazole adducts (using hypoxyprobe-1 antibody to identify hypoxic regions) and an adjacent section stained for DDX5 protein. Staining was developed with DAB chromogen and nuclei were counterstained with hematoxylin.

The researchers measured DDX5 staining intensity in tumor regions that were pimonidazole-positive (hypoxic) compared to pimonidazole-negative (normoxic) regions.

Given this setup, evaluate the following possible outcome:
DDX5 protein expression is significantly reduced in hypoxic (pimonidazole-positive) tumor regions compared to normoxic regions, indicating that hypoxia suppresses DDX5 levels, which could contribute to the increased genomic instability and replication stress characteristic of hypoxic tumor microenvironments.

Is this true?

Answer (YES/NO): YES